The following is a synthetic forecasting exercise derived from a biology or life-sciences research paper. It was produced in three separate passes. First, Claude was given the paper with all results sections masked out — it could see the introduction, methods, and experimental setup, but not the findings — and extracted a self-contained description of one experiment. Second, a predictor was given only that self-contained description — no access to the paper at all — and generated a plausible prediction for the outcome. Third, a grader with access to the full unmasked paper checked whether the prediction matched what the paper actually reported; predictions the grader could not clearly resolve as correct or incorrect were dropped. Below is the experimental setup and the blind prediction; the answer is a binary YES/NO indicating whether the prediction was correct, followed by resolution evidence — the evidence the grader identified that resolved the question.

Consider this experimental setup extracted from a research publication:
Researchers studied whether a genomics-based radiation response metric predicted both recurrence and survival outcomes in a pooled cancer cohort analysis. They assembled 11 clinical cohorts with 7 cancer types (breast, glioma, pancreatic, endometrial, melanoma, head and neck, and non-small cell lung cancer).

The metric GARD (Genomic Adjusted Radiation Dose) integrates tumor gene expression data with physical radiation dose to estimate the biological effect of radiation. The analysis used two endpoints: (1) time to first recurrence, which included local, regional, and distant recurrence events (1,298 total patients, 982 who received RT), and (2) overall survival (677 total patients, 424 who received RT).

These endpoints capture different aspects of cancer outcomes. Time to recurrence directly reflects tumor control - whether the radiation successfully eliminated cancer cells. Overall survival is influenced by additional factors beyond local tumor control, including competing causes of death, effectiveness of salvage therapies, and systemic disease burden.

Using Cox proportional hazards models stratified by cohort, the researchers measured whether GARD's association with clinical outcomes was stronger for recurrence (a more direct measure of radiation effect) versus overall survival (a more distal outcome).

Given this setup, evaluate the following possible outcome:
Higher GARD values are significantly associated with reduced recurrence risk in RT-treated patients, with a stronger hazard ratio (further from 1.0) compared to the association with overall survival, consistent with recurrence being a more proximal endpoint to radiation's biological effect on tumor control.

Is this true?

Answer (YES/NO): NO